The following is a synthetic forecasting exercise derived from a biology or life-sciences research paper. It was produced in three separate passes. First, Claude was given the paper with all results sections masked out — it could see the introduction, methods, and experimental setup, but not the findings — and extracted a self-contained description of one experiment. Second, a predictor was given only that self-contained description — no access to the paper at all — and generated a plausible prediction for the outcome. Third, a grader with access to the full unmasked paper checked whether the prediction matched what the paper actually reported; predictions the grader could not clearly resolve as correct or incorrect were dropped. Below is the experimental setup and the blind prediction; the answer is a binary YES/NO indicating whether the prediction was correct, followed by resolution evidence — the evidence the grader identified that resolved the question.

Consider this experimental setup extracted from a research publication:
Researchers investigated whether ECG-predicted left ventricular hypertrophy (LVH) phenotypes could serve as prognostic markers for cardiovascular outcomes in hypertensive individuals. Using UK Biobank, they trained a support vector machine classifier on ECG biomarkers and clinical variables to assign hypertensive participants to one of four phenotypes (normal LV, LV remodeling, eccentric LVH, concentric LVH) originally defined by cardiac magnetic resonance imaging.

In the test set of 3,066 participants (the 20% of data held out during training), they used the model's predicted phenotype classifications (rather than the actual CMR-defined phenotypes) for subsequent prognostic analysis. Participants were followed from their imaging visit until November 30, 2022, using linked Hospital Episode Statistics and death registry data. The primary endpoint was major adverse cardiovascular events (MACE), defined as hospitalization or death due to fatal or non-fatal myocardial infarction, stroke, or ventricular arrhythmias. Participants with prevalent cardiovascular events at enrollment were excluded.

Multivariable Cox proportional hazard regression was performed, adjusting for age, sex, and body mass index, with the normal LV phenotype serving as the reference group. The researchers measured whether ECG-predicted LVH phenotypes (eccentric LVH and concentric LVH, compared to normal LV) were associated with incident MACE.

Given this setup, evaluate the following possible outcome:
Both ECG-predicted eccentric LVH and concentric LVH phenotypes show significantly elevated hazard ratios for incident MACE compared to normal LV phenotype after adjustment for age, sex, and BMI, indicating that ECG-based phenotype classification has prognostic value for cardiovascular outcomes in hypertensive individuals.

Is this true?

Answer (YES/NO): NO